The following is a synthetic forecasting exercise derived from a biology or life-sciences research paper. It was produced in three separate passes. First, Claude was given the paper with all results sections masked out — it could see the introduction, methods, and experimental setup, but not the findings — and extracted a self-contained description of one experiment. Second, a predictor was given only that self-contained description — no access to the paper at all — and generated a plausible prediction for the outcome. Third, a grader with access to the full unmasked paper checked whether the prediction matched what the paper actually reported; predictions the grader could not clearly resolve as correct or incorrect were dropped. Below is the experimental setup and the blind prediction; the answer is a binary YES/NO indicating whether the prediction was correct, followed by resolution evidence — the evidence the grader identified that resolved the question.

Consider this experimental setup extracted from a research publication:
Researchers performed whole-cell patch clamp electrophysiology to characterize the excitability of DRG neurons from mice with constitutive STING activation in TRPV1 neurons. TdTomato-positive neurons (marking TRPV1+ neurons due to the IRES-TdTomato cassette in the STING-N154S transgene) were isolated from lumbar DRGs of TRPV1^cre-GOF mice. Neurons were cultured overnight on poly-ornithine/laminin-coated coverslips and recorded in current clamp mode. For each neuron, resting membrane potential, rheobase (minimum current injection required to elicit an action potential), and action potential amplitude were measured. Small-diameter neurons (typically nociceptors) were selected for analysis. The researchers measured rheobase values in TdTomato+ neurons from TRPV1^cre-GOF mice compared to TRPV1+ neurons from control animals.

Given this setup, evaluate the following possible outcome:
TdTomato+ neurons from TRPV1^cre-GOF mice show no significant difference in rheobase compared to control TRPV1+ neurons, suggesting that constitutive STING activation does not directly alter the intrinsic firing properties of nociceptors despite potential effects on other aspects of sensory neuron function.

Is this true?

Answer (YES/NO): NO